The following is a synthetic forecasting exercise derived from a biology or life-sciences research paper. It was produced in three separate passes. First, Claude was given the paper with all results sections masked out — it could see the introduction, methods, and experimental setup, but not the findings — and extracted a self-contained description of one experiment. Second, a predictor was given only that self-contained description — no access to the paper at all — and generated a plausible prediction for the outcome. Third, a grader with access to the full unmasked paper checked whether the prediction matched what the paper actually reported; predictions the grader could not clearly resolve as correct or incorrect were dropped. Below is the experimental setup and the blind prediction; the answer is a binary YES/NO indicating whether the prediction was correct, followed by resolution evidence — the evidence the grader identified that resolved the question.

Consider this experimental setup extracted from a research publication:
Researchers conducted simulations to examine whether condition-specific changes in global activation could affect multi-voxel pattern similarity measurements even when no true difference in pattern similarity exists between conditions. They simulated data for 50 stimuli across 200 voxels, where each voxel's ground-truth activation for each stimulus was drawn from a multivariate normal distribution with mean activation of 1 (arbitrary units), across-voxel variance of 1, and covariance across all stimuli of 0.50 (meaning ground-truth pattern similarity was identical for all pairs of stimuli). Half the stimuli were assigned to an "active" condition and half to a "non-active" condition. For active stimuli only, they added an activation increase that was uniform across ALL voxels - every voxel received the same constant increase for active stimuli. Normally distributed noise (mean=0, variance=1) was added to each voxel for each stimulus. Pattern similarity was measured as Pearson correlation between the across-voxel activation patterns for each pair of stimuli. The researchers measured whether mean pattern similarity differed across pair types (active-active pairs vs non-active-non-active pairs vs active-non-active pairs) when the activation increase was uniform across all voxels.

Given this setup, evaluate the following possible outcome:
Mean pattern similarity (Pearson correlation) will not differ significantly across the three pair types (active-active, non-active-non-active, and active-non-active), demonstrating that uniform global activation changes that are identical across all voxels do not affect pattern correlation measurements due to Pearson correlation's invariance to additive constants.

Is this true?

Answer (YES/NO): YES